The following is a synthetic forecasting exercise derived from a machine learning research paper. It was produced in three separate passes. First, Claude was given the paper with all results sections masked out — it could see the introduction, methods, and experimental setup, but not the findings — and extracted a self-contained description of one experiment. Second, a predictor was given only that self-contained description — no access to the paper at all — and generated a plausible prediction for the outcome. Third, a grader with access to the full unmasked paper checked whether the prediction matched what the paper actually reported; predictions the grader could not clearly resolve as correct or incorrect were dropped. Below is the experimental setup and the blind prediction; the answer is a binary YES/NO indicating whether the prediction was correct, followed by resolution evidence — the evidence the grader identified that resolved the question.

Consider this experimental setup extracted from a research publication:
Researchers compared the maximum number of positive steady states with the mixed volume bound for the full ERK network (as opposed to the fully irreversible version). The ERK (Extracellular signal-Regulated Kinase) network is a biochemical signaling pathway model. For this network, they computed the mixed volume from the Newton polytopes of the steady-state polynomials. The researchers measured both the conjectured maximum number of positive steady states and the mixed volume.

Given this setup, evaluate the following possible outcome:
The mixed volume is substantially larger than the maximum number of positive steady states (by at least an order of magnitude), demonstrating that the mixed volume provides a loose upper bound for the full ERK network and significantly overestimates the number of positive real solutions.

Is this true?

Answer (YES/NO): NO